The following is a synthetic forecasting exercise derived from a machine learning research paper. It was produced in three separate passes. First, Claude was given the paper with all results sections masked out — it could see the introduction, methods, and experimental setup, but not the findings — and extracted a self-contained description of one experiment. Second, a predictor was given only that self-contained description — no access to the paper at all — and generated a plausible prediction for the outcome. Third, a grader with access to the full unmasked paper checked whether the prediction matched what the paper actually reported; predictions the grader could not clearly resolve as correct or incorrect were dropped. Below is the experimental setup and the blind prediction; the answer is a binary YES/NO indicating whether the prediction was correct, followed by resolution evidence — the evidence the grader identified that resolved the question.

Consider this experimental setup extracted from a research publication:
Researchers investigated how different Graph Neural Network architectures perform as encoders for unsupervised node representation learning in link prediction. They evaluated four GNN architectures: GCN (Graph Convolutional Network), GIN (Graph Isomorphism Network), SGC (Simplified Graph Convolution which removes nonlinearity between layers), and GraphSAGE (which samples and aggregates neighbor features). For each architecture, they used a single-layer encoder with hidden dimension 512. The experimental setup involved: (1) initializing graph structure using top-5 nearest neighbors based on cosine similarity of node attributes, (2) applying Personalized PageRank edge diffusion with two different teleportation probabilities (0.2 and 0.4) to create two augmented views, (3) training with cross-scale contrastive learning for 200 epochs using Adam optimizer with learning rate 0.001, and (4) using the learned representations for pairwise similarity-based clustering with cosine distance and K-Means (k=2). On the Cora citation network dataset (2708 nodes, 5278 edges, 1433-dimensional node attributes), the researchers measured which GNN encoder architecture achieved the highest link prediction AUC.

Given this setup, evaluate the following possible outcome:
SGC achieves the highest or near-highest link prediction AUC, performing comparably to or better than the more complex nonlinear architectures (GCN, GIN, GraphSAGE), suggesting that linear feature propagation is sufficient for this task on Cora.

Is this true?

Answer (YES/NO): YES